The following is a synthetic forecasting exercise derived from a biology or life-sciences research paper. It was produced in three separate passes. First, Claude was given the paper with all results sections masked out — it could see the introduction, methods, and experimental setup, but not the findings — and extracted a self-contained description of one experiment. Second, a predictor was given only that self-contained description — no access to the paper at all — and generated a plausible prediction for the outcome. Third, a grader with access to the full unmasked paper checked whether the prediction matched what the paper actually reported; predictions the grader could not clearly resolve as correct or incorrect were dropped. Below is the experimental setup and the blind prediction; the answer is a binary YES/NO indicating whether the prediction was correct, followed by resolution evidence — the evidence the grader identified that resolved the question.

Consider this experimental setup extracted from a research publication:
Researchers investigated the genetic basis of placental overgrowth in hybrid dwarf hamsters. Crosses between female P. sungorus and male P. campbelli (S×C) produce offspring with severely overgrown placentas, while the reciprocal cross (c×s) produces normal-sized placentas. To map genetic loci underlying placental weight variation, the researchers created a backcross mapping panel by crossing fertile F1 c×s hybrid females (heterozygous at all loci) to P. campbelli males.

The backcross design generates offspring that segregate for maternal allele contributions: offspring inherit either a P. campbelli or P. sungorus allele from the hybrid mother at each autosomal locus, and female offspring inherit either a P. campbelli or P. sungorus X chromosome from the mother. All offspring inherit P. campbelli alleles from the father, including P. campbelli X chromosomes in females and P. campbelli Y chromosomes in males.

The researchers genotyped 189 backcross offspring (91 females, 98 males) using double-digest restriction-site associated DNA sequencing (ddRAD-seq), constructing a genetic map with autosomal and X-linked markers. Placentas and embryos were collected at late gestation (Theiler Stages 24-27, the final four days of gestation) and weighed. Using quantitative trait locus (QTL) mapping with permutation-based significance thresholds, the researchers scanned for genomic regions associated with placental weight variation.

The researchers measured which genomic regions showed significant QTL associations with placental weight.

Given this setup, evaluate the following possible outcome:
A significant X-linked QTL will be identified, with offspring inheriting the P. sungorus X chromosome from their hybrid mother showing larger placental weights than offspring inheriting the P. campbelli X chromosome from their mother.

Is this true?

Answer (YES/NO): YES